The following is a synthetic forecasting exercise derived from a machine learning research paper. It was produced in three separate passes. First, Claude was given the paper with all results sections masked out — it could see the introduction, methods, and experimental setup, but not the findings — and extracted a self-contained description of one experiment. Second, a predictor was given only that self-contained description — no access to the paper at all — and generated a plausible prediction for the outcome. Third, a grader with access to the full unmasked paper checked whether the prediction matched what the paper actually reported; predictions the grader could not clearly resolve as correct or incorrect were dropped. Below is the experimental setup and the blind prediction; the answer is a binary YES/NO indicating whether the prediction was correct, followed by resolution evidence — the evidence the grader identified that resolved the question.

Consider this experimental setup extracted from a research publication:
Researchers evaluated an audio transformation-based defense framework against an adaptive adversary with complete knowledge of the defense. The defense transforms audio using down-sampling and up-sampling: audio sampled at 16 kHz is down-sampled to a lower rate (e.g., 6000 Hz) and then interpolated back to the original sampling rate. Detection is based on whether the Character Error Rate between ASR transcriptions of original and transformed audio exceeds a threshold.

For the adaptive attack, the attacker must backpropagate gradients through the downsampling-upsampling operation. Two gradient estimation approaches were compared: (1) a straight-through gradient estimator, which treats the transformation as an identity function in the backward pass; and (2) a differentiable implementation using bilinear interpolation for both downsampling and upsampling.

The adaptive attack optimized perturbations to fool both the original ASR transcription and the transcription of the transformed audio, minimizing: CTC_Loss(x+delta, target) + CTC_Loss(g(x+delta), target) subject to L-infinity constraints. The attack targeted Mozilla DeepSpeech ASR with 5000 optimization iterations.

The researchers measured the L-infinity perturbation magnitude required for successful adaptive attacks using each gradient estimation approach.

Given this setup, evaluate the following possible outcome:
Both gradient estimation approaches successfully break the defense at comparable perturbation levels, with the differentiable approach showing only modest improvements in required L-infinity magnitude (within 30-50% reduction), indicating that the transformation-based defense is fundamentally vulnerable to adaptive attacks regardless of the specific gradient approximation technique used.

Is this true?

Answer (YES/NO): NO